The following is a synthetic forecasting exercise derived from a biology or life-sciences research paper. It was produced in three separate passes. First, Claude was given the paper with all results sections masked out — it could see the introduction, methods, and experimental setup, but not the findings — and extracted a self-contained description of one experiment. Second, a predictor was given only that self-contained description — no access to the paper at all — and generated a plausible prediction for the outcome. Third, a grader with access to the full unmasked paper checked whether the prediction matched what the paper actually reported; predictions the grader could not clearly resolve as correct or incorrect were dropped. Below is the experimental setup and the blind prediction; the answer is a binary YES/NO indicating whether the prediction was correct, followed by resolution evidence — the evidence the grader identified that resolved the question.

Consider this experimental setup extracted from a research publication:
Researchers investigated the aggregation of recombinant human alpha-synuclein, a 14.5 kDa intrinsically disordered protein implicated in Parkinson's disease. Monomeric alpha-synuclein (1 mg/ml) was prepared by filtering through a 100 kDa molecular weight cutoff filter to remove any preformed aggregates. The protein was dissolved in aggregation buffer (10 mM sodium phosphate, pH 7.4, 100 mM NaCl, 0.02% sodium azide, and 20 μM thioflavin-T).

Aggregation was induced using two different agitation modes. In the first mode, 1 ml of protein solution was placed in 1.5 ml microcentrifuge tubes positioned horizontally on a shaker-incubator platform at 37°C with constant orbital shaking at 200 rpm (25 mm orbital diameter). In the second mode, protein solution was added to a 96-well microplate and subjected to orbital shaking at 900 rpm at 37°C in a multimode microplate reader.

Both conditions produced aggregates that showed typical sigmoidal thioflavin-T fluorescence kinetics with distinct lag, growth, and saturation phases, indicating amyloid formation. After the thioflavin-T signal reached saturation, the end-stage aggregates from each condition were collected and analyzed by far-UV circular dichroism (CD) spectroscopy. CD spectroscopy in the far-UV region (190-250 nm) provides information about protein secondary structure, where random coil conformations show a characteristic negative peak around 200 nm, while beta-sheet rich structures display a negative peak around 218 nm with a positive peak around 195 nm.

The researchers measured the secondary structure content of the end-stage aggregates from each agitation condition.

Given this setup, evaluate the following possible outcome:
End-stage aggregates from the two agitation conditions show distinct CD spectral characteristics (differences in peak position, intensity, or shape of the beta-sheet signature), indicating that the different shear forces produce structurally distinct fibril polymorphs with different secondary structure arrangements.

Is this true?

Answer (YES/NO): YES